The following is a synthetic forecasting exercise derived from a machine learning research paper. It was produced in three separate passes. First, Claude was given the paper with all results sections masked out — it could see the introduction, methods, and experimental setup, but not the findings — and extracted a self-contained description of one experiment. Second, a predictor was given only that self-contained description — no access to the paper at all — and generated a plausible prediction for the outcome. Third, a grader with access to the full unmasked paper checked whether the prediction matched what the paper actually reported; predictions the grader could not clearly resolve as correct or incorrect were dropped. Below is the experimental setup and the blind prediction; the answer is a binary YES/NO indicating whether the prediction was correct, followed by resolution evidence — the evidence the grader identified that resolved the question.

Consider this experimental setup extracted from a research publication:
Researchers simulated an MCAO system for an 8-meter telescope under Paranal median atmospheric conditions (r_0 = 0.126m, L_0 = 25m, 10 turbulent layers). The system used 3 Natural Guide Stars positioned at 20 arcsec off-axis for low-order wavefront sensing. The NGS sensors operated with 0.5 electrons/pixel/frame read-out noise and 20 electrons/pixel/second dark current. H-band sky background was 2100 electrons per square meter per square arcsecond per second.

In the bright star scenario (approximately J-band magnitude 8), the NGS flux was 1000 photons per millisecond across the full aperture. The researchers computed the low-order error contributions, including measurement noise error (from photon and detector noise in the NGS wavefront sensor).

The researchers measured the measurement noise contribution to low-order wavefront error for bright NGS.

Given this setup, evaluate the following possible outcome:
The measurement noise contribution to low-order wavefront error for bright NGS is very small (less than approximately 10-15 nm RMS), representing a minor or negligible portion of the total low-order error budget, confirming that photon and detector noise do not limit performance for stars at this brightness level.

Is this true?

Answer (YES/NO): YES